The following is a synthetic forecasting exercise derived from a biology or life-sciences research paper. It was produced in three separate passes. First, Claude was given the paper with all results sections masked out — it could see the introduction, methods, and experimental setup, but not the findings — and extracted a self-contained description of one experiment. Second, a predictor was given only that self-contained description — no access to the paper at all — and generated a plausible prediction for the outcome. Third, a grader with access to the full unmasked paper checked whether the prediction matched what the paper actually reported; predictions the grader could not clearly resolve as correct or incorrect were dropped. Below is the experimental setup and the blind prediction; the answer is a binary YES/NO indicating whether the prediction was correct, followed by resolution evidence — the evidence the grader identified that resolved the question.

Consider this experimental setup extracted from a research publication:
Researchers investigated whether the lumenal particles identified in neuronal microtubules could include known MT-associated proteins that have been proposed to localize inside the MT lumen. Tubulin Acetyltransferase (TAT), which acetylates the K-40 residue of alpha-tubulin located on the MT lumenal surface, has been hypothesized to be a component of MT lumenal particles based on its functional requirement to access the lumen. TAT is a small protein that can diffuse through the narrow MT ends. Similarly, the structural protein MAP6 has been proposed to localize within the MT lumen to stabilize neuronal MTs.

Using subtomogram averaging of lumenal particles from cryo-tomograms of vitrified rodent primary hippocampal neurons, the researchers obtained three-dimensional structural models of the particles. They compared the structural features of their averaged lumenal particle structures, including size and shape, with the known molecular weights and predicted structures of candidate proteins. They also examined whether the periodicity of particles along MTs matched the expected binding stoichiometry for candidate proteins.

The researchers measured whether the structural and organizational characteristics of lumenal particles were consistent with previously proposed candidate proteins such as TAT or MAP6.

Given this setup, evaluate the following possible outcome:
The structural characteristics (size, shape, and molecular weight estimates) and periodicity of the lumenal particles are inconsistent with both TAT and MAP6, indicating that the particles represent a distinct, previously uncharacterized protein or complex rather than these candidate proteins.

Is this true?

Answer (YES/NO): YES